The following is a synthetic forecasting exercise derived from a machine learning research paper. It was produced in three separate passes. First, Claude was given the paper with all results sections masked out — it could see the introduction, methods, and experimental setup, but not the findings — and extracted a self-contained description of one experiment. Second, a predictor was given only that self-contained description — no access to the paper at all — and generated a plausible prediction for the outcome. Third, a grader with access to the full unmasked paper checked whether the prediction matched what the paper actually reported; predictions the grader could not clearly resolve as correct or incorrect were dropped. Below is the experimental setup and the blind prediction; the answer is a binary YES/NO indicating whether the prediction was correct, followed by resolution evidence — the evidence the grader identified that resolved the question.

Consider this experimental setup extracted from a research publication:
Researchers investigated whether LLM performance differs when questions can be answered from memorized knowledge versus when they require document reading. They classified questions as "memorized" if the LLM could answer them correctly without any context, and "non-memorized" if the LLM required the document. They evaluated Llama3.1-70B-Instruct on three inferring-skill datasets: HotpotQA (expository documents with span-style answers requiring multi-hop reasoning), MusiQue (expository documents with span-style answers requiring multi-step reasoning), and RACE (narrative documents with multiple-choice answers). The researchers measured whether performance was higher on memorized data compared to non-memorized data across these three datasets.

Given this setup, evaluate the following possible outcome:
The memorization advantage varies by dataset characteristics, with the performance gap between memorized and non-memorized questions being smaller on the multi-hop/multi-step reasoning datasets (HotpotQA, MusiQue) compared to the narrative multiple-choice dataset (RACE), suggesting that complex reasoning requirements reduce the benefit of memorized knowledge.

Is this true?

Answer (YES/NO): YES